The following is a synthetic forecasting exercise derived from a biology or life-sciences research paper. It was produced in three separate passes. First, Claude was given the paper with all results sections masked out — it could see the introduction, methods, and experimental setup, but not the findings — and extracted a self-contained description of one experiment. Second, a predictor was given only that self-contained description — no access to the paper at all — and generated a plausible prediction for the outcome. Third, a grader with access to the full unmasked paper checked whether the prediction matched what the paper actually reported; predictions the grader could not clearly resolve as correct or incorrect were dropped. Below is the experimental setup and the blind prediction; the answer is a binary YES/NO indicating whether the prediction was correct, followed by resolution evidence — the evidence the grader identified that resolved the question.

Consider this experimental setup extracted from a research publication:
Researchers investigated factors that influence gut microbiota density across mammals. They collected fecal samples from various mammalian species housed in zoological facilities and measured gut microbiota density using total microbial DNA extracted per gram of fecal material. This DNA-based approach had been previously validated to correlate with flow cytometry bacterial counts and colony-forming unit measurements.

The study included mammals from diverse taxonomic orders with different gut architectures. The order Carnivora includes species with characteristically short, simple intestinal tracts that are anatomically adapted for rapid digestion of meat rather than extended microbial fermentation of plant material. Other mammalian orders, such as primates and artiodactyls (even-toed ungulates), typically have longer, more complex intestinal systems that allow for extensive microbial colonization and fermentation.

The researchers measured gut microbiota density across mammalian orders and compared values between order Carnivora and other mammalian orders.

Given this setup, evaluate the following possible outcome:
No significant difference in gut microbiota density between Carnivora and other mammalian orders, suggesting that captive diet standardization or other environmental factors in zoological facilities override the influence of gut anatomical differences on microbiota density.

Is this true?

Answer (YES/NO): NO